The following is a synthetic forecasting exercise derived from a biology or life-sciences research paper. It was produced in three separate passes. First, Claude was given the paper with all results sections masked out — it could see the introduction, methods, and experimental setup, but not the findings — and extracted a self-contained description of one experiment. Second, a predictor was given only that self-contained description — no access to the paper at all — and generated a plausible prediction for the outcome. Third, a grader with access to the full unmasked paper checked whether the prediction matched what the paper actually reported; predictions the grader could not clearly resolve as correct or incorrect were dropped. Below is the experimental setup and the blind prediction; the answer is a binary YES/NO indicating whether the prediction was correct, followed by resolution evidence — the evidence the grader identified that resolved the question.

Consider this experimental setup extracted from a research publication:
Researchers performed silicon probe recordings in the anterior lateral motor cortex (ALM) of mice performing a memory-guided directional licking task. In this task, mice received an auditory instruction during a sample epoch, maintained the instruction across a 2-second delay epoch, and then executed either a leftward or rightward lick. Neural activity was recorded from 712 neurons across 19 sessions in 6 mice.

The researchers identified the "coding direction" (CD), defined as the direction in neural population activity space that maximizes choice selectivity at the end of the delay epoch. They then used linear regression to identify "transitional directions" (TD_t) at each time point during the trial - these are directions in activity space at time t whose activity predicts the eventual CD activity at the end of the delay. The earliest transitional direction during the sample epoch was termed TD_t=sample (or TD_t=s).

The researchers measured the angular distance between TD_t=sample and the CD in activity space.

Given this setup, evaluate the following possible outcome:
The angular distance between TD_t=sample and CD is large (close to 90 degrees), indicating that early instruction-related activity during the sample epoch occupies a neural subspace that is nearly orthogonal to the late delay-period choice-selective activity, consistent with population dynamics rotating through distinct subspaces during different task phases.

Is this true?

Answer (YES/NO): YES